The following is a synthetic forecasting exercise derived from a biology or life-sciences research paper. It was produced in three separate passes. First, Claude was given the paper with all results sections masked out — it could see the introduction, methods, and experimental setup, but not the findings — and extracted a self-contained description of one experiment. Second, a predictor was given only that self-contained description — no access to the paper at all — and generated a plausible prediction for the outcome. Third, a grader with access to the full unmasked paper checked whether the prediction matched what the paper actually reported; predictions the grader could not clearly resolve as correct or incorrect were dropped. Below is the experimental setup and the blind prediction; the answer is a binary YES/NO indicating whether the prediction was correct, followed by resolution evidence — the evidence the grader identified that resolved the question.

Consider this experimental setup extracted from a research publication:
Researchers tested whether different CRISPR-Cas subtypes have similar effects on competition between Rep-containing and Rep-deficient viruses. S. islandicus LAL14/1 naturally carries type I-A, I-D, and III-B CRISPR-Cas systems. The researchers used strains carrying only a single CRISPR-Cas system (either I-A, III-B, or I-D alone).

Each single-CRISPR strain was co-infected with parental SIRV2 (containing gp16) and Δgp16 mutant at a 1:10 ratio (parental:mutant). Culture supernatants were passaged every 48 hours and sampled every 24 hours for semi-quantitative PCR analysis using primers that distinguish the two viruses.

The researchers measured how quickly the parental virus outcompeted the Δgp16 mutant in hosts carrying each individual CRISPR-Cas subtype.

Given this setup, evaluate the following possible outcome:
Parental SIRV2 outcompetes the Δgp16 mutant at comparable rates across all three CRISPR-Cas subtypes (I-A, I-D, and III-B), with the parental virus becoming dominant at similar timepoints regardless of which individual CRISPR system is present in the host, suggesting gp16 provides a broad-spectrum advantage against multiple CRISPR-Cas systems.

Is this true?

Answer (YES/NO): NO